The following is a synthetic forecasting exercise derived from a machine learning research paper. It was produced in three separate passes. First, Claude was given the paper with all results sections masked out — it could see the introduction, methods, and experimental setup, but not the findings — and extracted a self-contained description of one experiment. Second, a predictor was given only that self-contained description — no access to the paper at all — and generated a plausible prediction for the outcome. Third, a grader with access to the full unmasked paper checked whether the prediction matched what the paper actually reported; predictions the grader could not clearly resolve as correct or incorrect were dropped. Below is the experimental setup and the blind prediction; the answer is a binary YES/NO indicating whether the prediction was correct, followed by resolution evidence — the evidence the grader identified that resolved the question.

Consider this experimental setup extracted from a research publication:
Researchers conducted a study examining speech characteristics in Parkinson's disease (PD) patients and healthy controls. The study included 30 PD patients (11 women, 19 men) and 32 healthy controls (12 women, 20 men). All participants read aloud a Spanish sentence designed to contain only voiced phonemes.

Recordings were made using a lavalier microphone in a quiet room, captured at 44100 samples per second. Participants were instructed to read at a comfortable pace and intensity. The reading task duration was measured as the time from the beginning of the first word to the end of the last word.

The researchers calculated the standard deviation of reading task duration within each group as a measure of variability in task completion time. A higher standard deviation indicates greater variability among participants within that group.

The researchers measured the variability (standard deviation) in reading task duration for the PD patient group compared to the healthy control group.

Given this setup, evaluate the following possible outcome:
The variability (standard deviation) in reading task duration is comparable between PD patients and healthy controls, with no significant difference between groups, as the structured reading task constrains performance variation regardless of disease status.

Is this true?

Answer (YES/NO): NO